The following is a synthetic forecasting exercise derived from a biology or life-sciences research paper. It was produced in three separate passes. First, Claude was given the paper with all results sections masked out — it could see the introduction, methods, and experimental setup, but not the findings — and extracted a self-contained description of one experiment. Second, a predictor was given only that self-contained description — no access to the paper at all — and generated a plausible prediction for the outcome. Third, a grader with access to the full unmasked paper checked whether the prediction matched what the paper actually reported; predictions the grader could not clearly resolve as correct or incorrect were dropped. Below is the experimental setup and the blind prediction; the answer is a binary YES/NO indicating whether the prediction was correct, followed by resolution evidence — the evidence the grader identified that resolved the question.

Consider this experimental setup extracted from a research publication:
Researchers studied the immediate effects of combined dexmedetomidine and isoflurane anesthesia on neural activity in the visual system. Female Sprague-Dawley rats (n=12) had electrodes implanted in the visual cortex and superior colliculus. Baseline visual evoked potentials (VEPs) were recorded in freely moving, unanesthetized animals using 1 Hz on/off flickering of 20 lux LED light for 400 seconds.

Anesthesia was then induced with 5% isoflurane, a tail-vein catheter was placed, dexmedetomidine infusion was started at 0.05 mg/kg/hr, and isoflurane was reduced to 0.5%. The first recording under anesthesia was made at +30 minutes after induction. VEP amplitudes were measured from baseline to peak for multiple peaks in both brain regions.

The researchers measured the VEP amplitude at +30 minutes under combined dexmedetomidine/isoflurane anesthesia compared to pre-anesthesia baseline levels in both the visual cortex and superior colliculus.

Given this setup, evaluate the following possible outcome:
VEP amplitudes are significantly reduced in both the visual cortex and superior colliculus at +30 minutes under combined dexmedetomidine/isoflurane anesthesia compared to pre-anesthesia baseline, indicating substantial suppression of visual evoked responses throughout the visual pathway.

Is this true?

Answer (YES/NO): YES